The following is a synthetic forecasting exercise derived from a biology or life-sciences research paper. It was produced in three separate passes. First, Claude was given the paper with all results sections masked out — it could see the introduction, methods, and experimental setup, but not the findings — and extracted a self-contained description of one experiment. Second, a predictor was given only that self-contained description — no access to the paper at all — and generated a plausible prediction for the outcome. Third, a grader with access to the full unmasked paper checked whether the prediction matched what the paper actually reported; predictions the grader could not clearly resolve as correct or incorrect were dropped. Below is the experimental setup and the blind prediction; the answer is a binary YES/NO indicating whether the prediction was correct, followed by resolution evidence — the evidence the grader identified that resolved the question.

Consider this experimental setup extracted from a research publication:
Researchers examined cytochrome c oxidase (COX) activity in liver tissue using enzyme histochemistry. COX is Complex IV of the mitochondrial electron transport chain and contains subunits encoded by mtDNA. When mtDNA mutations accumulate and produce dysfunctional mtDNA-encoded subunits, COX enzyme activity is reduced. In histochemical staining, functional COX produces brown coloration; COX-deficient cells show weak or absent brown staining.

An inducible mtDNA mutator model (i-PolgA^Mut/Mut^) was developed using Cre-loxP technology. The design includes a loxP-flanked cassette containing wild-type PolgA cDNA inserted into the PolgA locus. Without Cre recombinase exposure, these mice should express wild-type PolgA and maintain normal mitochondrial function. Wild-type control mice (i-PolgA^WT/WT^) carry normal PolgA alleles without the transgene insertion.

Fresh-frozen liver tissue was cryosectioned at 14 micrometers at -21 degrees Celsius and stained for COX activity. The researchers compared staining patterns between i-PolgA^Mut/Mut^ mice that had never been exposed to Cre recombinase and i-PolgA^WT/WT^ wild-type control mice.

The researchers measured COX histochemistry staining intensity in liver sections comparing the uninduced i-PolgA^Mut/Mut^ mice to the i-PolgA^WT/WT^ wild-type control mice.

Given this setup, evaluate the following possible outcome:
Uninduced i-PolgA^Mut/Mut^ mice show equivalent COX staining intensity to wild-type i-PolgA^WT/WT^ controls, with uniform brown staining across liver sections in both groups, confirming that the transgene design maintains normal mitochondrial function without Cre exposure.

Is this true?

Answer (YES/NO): YES